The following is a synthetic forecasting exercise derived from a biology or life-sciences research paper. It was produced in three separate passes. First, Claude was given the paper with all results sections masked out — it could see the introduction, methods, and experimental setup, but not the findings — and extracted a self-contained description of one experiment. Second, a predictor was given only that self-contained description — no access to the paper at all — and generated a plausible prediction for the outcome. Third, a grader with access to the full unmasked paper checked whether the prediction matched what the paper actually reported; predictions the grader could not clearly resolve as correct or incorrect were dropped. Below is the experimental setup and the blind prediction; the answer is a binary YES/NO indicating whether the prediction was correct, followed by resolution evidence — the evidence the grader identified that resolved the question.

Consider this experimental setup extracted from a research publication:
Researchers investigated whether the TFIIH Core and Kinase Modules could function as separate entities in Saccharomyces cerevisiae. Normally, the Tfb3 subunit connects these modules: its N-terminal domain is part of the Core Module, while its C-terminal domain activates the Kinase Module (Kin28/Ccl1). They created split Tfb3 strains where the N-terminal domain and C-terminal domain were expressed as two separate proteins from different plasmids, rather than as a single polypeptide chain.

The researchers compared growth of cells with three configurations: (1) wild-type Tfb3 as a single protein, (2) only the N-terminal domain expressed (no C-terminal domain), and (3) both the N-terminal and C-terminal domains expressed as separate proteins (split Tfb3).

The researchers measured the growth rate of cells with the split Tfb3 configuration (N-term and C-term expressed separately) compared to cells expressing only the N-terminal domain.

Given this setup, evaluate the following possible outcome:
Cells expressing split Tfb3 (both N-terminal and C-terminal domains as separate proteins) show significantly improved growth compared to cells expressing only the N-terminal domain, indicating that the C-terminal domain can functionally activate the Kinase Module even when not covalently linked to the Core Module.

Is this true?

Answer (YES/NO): YES